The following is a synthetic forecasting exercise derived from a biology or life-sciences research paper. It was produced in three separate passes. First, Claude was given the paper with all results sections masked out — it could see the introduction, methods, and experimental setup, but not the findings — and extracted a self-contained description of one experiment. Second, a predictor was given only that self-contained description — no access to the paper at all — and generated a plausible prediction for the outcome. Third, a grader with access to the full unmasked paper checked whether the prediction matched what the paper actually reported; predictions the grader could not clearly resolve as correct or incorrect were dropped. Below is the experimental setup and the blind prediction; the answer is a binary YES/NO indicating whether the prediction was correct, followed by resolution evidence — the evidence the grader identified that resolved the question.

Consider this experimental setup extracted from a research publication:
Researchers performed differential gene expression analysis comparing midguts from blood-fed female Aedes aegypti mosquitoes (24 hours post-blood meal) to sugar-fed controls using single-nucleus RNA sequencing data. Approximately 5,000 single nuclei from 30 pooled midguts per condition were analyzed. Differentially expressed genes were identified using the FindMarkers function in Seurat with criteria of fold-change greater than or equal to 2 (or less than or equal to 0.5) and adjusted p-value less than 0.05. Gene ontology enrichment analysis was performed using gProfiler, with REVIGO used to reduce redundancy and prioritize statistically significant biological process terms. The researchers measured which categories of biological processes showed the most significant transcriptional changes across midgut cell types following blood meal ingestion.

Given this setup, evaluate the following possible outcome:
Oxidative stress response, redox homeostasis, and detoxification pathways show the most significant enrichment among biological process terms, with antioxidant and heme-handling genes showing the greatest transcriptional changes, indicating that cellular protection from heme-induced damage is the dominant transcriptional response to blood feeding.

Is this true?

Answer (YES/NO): NO